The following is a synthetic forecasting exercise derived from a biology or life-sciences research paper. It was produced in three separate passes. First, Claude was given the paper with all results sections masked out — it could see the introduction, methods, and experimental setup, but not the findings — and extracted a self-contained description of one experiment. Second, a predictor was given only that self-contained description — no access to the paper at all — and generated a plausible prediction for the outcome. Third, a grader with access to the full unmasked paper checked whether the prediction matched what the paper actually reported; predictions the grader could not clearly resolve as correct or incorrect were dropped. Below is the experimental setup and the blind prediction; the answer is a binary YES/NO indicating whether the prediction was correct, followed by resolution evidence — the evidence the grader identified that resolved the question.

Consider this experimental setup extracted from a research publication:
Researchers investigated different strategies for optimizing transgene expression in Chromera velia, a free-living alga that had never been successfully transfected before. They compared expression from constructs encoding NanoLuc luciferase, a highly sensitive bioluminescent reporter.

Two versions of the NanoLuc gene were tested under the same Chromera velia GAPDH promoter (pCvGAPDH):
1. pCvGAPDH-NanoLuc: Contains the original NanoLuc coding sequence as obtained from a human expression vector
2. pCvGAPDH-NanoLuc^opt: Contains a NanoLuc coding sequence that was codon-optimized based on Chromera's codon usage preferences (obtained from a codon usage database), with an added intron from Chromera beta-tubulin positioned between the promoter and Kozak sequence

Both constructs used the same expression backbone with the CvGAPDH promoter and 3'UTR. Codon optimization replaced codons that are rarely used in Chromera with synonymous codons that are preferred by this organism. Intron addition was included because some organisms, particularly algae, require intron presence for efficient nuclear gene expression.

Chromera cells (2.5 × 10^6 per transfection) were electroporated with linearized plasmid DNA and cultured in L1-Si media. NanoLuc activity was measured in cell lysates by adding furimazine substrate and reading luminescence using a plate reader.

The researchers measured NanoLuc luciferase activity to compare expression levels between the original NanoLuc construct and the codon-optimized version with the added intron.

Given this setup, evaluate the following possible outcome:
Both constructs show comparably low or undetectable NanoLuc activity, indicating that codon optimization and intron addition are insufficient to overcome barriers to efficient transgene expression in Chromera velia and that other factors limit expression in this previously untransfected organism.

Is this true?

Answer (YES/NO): NO